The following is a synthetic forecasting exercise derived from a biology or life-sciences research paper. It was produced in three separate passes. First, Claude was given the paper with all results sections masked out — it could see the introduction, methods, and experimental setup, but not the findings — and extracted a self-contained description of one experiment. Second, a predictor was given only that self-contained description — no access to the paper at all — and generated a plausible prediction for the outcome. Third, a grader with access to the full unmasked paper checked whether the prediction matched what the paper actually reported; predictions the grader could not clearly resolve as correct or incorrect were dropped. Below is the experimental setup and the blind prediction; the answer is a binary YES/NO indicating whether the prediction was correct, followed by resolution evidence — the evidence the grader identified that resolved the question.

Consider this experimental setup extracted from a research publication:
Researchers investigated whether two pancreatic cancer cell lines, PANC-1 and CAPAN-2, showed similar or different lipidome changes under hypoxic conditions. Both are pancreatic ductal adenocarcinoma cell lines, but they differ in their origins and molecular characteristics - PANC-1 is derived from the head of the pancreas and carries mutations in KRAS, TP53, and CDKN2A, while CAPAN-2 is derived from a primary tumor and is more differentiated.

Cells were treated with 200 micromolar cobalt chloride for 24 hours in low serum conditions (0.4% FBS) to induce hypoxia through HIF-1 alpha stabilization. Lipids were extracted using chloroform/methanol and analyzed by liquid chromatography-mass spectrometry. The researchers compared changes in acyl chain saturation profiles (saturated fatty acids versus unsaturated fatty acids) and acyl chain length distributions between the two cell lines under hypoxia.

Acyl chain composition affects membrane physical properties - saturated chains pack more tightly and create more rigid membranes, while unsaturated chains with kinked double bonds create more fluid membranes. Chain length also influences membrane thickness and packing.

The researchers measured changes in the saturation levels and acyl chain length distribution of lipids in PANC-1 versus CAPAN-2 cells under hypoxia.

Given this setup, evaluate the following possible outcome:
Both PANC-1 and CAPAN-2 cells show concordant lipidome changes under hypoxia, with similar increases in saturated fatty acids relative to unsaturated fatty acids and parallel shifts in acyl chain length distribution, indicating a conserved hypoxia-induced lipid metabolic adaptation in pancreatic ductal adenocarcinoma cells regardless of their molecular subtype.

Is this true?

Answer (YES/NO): NO